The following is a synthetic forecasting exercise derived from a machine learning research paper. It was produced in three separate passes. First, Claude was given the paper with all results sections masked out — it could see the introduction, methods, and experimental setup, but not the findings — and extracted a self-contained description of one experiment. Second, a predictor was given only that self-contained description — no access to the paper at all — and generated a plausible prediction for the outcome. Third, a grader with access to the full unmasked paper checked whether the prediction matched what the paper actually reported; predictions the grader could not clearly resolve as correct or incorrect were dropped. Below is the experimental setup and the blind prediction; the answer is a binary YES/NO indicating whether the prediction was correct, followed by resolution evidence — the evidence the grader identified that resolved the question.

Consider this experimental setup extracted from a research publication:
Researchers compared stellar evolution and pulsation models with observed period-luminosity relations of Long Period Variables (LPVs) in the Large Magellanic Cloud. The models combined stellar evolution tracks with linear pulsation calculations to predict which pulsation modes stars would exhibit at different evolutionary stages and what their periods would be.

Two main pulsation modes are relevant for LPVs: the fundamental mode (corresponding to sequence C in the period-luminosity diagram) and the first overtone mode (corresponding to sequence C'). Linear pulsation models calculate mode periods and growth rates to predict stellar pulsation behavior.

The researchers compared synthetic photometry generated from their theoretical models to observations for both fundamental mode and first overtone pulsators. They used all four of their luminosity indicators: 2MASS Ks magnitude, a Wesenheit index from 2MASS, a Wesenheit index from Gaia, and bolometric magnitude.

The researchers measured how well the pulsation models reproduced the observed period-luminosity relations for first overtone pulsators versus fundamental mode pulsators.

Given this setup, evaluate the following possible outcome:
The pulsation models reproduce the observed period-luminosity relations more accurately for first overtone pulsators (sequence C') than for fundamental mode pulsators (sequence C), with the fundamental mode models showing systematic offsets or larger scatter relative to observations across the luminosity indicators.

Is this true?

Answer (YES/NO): YES